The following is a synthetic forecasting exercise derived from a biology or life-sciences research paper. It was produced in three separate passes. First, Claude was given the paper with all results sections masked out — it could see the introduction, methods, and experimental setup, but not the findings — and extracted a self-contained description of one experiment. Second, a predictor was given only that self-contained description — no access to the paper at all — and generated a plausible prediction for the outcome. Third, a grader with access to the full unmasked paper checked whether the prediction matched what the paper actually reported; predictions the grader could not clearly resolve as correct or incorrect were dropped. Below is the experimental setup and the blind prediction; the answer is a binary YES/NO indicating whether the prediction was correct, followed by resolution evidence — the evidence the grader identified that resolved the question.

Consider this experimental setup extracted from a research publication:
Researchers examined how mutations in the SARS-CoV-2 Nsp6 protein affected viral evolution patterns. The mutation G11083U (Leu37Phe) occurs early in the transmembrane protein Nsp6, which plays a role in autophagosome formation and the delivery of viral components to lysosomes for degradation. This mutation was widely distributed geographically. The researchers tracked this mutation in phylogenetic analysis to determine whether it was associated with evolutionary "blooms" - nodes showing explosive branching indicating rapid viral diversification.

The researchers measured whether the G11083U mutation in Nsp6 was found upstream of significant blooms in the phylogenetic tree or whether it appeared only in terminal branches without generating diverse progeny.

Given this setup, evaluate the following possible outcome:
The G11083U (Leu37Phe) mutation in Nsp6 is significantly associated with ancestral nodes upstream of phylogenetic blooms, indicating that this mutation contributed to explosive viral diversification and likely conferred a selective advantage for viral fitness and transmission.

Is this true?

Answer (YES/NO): YES